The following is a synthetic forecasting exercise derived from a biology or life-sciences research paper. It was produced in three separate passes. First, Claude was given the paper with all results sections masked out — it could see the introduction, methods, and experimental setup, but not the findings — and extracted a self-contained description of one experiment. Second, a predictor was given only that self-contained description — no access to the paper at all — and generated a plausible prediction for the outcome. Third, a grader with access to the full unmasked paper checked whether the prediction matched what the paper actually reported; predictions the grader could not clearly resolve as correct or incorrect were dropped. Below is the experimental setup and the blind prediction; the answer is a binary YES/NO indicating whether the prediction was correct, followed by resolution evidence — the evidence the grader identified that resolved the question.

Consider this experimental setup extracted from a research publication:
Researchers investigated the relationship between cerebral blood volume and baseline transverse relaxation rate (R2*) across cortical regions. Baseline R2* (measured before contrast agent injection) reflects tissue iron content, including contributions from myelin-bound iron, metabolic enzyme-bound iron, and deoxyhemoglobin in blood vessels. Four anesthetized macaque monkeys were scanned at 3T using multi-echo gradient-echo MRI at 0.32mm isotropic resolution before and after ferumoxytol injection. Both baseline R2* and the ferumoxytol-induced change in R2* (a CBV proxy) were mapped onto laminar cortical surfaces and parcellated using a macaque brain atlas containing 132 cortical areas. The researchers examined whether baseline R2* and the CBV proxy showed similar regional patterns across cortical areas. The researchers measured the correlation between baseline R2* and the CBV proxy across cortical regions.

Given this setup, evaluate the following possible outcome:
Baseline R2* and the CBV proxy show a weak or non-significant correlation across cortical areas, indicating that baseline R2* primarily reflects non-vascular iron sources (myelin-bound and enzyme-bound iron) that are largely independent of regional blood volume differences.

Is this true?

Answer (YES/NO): NO